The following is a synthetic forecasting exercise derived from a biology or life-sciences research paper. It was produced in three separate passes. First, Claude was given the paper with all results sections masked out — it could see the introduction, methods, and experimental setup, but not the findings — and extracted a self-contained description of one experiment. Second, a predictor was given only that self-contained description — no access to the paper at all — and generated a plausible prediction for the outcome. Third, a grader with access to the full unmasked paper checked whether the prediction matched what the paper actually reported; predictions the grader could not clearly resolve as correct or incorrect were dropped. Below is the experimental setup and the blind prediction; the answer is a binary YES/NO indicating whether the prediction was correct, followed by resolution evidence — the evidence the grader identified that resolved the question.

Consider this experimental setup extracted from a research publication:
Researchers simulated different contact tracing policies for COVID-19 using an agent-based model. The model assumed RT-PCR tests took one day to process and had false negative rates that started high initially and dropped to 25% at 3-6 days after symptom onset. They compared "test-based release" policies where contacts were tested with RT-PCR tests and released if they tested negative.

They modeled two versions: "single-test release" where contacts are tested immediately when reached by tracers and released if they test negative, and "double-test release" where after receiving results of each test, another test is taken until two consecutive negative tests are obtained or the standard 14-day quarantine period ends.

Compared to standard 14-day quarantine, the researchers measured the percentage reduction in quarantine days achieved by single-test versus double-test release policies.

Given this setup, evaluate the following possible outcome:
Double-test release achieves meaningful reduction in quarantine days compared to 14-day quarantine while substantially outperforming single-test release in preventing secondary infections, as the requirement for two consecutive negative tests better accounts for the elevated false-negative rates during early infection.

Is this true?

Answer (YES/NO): NO